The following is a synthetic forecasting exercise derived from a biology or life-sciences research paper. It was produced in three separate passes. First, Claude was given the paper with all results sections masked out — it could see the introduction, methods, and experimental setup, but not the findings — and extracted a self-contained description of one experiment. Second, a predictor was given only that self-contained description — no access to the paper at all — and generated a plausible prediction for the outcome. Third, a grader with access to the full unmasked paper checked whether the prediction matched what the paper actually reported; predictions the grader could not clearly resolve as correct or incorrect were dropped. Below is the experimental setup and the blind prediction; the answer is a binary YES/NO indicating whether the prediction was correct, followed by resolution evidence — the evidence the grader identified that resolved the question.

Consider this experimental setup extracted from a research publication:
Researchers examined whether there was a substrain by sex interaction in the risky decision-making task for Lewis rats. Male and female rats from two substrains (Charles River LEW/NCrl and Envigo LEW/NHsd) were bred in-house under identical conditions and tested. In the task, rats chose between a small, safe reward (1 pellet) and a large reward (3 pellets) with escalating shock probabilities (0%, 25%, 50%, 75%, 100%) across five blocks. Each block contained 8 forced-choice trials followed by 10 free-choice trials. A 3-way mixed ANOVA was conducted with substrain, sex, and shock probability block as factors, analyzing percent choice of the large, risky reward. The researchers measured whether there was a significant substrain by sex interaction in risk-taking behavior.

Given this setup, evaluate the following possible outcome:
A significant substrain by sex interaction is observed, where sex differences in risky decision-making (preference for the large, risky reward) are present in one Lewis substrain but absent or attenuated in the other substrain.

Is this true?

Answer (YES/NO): NO